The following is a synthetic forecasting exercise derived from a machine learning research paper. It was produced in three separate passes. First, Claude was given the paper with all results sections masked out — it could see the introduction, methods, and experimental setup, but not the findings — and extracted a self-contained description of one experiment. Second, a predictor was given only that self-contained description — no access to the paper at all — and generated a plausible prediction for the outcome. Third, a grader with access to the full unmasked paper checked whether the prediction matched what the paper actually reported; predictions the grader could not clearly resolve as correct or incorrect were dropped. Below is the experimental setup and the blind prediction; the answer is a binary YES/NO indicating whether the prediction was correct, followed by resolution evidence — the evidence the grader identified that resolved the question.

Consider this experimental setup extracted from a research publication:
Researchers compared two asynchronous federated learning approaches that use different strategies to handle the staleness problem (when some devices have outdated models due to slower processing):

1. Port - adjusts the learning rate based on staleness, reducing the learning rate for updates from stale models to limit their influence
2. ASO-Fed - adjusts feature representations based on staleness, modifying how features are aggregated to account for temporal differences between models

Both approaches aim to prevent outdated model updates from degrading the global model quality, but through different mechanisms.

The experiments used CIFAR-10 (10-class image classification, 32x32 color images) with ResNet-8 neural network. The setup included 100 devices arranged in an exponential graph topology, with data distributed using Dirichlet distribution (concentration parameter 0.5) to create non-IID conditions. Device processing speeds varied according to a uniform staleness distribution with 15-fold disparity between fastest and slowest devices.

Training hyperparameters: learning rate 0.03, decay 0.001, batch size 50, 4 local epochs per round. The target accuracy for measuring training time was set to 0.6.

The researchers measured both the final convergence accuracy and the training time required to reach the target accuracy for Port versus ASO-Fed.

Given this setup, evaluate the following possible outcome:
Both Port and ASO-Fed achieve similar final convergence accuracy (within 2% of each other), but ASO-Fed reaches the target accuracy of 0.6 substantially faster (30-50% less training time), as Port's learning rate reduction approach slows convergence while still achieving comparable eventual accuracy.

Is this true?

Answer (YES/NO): NO